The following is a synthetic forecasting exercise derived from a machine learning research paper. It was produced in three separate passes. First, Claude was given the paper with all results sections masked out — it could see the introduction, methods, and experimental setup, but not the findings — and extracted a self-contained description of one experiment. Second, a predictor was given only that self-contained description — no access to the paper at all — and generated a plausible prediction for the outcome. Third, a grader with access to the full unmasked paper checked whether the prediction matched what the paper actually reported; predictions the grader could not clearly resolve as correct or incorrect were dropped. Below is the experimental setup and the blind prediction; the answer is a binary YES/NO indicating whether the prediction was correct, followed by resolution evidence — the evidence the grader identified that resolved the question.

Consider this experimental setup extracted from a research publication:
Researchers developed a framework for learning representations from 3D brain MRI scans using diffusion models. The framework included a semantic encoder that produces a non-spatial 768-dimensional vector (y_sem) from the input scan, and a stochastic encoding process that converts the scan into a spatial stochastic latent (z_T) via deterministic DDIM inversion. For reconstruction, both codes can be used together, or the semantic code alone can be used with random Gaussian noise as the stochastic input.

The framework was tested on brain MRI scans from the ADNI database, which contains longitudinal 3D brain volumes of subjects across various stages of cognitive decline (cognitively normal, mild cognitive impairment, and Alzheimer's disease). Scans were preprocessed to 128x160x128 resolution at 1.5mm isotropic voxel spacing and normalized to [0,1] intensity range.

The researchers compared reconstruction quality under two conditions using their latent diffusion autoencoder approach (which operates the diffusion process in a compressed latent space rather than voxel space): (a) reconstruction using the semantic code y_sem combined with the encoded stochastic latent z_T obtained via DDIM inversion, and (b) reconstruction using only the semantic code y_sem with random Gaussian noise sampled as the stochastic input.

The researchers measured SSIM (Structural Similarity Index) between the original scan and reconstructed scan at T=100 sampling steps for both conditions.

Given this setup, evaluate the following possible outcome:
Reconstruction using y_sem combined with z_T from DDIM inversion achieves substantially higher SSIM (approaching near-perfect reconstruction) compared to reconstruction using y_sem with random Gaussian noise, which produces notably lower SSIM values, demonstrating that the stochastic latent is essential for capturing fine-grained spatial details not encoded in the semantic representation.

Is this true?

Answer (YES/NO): YES